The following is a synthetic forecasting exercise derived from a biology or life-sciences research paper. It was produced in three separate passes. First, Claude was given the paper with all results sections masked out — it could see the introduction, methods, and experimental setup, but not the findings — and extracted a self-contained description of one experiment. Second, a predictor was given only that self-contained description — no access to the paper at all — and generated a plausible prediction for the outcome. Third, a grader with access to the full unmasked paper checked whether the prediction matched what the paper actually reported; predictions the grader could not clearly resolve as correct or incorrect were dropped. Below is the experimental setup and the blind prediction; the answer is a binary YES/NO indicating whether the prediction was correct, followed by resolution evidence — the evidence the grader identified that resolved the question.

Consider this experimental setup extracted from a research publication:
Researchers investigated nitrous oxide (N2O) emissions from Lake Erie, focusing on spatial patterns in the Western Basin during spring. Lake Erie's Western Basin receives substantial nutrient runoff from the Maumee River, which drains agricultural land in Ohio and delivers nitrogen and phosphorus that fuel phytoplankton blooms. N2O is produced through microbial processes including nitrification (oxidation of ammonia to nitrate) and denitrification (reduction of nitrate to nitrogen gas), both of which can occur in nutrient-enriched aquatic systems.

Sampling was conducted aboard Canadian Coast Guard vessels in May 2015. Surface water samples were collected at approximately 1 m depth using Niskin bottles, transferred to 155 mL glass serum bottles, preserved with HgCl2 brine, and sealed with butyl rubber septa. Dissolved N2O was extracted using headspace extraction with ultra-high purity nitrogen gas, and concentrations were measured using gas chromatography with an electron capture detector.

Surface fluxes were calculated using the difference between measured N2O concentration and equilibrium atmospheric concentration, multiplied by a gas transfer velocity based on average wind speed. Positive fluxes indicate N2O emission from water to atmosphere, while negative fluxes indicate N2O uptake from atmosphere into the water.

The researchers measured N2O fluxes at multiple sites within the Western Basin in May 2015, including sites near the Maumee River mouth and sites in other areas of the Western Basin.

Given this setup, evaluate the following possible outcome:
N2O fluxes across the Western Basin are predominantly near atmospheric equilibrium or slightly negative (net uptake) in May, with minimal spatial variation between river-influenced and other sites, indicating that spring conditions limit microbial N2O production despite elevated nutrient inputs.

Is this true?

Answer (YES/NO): NO